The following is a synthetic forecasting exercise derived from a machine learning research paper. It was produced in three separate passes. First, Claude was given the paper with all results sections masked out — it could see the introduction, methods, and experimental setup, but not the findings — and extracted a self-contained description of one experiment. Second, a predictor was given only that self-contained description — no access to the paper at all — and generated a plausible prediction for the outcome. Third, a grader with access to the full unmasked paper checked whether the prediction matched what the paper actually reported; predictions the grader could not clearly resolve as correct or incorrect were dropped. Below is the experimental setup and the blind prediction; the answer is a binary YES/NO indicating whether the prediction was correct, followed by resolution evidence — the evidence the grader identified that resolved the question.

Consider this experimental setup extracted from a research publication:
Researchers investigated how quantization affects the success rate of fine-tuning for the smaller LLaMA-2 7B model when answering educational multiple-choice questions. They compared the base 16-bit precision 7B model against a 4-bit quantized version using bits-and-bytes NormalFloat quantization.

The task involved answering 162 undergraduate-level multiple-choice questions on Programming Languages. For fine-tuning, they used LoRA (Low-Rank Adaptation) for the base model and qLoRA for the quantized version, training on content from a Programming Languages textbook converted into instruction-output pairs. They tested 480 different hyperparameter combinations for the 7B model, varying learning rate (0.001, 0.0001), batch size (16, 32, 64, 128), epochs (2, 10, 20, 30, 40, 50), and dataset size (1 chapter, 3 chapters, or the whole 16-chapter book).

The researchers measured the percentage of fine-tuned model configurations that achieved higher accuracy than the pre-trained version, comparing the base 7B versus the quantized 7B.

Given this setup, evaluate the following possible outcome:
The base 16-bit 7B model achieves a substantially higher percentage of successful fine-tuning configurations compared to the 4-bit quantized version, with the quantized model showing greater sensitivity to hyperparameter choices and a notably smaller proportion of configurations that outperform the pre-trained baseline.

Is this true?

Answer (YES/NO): NO